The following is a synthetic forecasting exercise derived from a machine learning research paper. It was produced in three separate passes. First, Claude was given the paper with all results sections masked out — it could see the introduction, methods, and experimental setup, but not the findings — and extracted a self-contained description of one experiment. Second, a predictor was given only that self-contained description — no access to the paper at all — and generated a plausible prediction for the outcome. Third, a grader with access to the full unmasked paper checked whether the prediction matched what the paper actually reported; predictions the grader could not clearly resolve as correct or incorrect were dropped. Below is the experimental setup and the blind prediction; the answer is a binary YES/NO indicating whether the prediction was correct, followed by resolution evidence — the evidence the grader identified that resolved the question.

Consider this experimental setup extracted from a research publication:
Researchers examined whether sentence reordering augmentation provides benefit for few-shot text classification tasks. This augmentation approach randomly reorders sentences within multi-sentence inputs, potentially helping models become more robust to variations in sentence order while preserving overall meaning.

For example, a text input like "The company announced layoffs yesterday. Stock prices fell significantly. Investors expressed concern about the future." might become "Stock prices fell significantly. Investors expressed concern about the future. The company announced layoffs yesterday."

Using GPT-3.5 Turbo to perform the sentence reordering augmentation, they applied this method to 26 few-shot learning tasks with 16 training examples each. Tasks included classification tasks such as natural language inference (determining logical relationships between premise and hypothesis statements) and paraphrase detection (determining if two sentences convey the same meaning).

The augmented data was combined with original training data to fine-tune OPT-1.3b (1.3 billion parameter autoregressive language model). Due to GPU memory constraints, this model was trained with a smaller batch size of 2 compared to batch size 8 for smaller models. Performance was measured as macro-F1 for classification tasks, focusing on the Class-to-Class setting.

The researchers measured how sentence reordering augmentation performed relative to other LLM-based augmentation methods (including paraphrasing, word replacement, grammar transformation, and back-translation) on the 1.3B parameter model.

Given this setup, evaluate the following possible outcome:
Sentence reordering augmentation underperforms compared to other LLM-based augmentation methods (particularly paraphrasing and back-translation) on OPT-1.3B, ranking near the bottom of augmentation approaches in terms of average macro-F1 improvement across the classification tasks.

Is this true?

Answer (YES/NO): NO